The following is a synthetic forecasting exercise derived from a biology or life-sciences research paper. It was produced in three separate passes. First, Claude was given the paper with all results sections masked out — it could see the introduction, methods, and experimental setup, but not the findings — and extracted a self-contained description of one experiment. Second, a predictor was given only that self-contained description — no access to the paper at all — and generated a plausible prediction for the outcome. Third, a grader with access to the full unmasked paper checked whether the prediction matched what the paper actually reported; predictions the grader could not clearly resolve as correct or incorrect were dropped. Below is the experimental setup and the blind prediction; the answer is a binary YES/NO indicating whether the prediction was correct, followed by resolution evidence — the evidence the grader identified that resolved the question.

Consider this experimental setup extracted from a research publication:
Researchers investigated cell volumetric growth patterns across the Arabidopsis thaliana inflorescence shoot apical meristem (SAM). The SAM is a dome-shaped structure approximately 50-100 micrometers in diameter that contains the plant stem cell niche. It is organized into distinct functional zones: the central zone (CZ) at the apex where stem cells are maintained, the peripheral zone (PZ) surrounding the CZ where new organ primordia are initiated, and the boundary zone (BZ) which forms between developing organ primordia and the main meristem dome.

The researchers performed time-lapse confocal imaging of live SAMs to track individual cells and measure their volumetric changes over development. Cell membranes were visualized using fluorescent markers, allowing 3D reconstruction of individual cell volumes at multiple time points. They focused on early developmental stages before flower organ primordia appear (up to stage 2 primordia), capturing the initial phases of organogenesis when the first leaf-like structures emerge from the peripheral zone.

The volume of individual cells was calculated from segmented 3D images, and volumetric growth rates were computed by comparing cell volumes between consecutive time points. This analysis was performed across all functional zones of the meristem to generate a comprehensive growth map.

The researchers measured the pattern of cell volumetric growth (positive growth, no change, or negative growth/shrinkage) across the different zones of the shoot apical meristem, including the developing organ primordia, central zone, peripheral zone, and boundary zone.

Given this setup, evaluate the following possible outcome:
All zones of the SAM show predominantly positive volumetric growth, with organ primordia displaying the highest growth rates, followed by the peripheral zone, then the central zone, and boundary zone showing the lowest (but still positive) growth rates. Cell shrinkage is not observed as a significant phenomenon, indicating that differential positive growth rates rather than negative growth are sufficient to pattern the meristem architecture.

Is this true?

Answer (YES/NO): NO